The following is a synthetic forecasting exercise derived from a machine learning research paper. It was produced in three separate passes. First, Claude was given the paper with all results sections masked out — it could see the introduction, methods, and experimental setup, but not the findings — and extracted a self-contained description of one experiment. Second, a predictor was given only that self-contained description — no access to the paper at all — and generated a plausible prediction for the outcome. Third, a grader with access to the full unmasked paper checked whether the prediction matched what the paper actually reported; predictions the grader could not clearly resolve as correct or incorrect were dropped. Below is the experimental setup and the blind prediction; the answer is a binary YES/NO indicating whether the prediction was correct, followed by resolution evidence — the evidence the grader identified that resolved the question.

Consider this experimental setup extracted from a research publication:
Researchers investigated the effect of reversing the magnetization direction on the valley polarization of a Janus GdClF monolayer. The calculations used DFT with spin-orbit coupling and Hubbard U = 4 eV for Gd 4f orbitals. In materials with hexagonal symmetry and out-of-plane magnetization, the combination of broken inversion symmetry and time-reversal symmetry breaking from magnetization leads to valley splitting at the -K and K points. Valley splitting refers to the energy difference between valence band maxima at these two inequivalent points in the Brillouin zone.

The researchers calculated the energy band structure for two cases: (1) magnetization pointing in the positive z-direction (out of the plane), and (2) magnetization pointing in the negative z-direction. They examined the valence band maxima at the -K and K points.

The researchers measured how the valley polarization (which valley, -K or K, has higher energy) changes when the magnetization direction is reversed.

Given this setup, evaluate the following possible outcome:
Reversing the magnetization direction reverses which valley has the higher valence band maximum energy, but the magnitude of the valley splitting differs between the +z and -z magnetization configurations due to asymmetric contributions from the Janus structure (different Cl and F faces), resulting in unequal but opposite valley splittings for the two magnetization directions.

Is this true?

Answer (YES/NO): NO